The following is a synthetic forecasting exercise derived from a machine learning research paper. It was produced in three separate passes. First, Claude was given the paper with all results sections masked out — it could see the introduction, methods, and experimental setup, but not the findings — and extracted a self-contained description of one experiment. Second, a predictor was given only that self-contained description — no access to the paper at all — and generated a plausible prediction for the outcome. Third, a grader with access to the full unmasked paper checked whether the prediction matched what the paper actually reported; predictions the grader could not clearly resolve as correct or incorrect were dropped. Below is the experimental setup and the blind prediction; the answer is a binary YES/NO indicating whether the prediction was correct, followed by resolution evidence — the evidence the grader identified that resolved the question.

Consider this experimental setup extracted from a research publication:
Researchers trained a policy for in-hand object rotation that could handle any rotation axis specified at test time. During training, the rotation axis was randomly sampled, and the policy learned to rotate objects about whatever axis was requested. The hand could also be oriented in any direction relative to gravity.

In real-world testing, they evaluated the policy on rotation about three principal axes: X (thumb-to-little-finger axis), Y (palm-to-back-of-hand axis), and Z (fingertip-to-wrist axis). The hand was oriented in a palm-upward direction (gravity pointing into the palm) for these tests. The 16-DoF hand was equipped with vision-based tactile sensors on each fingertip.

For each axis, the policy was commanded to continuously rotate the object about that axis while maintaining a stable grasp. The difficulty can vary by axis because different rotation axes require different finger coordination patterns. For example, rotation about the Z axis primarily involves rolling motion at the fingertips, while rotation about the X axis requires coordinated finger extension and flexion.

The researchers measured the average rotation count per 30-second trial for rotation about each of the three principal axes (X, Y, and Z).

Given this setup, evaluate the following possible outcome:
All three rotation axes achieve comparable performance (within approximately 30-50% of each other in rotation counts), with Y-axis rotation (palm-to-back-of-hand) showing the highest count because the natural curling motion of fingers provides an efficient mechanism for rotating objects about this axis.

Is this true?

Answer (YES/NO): NO